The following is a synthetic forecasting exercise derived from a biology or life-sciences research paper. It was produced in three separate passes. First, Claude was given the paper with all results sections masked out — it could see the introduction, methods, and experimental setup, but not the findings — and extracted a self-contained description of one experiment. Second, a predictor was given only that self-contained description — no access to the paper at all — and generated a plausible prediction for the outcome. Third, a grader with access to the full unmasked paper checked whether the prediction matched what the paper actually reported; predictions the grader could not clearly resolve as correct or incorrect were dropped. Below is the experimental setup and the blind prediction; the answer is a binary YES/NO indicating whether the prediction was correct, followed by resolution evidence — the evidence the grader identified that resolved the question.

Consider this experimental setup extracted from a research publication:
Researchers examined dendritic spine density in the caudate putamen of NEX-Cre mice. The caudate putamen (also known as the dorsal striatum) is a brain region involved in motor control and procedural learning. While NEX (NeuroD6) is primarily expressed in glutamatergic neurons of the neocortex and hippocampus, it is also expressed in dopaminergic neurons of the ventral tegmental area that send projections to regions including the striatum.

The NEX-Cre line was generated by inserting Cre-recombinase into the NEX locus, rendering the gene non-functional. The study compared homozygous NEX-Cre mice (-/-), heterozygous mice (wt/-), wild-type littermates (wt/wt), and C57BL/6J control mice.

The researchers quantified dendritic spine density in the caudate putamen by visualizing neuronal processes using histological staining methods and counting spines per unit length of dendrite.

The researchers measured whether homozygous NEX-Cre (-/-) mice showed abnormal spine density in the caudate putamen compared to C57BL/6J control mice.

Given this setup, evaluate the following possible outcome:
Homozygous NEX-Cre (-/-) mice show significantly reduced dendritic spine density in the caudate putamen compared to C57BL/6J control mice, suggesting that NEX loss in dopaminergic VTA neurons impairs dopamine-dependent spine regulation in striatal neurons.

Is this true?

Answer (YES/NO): YES